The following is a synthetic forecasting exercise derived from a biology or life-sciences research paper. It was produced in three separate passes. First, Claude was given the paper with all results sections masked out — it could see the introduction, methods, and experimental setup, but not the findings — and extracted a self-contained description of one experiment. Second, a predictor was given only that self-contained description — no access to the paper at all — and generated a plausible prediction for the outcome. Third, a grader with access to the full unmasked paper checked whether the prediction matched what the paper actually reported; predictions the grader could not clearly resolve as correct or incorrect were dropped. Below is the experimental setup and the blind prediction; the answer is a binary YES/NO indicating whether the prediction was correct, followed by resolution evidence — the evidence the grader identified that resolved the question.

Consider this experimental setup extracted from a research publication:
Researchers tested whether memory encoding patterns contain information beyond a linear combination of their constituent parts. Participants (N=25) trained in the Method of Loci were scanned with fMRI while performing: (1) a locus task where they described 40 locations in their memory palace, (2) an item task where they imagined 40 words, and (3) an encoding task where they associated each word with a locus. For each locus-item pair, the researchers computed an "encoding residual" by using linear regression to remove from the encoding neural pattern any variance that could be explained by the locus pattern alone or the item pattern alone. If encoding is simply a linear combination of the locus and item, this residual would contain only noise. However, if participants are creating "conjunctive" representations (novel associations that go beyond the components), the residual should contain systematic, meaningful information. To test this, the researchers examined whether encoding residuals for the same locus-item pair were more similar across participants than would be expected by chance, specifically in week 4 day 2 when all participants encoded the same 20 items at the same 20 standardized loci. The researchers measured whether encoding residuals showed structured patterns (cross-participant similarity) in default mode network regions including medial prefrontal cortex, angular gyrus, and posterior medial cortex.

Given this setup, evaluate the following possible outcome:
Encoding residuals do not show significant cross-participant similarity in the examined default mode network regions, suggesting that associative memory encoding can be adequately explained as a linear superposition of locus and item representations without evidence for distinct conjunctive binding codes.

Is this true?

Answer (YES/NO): NO